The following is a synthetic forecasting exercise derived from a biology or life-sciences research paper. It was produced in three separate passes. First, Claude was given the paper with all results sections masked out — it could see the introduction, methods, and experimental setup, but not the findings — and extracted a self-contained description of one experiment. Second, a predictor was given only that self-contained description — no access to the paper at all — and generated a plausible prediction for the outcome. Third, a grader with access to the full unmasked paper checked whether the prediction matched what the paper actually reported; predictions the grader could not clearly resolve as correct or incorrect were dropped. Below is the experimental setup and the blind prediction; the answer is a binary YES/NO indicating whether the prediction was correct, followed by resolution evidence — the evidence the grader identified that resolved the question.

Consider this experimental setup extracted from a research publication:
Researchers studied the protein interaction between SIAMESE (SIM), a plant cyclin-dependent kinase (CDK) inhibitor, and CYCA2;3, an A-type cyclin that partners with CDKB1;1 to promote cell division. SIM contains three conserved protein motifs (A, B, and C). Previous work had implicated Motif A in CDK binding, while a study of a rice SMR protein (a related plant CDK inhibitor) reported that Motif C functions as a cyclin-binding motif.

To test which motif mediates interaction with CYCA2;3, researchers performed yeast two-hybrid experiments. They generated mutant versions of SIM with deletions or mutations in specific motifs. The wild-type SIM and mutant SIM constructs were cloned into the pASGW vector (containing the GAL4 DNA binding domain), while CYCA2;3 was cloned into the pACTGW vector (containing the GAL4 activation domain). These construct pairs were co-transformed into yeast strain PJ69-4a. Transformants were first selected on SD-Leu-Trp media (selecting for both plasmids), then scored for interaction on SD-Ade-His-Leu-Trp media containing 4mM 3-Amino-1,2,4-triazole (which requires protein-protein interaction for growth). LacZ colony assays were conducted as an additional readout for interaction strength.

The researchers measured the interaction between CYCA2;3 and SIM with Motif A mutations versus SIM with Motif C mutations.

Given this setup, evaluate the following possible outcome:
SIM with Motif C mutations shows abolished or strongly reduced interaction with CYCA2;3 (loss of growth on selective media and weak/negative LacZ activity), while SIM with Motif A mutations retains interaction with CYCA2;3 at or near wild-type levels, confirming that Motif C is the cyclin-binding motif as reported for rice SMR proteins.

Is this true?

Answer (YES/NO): NO